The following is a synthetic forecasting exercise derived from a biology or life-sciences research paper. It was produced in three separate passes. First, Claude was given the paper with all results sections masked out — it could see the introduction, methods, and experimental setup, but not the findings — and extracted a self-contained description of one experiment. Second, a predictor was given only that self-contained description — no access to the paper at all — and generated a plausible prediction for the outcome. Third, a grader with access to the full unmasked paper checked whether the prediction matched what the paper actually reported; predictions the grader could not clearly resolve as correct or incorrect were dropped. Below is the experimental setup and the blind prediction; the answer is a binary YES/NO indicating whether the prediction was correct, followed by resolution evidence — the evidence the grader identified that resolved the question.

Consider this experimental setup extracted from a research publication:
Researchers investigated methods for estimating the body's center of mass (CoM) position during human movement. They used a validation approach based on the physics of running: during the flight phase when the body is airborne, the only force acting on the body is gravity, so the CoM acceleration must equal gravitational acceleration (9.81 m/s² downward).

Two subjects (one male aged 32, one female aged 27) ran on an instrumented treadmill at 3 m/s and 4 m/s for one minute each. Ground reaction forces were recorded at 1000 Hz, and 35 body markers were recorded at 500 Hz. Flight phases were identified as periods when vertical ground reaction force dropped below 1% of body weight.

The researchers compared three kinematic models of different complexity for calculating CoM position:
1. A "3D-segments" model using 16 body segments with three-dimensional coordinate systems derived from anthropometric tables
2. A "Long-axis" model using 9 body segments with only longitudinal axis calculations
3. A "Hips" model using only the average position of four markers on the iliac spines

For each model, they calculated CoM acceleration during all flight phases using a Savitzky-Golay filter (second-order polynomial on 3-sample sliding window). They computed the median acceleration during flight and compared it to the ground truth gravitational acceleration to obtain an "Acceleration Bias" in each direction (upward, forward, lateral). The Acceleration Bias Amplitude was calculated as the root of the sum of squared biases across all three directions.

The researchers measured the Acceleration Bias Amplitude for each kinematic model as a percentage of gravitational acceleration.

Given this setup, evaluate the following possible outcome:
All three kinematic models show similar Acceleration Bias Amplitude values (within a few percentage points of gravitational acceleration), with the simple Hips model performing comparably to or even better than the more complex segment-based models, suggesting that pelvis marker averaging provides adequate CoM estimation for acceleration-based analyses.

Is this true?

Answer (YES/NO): NO